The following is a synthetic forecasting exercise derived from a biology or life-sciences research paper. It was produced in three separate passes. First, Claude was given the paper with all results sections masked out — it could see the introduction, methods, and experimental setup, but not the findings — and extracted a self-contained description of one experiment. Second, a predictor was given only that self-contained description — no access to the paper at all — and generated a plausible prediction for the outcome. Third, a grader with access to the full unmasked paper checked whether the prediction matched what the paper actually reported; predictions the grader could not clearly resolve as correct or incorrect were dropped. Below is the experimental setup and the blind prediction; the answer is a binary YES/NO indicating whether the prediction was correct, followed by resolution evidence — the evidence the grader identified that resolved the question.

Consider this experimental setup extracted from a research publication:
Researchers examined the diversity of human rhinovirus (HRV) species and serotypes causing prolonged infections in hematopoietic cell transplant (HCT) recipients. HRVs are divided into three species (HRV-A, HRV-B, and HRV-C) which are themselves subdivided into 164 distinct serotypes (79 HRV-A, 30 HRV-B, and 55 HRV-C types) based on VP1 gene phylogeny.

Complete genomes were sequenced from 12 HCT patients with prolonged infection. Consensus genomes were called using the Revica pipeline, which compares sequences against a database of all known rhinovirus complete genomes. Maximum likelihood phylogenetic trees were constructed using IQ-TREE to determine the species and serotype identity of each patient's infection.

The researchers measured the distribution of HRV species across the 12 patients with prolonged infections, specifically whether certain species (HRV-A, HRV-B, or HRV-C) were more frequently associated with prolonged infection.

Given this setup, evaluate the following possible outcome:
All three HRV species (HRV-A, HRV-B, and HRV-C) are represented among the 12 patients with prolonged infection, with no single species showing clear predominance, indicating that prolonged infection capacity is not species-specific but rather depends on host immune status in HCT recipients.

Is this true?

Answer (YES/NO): NO